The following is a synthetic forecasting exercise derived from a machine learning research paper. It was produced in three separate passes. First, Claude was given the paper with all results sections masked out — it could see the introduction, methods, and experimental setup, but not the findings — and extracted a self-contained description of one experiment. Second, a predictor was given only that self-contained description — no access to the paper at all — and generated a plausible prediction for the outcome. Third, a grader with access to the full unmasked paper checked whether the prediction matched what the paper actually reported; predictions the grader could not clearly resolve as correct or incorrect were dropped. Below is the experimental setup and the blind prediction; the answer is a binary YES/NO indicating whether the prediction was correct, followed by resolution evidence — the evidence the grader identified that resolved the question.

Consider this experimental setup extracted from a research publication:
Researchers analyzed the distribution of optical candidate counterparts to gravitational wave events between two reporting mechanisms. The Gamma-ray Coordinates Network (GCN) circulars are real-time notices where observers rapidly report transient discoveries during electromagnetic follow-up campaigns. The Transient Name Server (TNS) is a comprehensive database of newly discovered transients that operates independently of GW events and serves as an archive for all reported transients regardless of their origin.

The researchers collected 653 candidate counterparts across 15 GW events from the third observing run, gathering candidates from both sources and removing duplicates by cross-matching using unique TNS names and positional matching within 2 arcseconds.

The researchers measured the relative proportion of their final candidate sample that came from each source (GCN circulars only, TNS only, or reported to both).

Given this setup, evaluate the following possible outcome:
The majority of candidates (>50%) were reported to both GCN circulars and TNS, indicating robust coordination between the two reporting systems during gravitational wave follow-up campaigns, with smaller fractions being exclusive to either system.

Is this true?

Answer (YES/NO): NO